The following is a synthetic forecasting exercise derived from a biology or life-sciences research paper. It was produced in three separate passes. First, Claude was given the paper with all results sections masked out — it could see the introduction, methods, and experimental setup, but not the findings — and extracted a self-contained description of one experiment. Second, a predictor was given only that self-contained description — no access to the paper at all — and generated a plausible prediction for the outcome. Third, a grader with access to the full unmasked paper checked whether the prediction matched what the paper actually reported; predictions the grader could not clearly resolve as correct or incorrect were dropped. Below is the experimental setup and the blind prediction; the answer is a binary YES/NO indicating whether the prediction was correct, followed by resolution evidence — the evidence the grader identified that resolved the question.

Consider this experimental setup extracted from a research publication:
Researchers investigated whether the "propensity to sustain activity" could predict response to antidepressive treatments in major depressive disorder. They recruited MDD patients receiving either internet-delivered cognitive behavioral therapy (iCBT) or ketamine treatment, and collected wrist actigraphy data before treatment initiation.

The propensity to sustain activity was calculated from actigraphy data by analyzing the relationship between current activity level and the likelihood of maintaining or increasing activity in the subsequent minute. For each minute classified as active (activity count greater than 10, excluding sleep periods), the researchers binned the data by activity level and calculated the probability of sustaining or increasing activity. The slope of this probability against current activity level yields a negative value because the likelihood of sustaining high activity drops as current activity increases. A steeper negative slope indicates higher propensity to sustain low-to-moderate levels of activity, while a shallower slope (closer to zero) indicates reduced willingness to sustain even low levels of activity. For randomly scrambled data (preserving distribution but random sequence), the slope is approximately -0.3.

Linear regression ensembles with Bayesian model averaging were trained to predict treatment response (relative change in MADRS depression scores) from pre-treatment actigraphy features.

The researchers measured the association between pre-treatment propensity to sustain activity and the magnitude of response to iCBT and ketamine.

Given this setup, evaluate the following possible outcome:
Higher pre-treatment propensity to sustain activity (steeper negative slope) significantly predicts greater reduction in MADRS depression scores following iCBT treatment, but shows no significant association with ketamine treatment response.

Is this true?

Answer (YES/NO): NO